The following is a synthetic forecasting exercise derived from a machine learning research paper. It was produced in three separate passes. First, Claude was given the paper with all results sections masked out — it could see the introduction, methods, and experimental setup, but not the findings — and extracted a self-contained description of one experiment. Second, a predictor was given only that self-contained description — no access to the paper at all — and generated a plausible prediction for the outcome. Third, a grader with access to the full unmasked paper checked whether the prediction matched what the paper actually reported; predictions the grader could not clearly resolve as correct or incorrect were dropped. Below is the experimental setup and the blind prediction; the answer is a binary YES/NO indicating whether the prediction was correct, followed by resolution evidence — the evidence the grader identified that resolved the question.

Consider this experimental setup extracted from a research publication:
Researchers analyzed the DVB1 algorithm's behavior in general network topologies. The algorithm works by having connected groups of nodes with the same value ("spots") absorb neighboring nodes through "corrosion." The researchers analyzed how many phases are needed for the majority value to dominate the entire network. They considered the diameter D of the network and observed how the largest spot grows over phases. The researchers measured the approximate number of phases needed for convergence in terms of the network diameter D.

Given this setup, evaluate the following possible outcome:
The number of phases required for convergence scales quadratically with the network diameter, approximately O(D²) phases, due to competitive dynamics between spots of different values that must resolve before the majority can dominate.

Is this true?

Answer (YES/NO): NO